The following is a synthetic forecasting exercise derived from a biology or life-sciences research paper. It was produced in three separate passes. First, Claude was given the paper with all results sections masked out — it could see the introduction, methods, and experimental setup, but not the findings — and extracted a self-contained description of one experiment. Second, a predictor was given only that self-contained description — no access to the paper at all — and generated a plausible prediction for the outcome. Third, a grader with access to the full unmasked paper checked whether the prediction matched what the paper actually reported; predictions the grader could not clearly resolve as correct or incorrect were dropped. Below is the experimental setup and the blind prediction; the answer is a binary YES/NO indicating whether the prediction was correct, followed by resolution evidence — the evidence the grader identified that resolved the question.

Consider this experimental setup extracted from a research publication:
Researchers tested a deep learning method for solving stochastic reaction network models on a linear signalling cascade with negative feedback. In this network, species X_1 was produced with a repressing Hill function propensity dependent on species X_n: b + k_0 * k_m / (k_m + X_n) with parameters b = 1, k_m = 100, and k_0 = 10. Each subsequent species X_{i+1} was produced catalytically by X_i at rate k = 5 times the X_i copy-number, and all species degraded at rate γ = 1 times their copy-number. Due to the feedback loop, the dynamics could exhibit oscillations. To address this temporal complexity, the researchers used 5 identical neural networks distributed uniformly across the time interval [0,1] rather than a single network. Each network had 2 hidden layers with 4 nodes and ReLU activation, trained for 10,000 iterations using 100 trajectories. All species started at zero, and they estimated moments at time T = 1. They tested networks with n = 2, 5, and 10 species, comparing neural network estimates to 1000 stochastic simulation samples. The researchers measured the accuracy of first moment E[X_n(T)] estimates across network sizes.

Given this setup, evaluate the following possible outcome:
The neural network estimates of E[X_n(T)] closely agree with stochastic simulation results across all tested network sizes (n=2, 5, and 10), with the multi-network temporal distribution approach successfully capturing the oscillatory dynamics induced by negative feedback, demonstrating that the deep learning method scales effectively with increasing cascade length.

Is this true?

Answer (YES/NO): NO